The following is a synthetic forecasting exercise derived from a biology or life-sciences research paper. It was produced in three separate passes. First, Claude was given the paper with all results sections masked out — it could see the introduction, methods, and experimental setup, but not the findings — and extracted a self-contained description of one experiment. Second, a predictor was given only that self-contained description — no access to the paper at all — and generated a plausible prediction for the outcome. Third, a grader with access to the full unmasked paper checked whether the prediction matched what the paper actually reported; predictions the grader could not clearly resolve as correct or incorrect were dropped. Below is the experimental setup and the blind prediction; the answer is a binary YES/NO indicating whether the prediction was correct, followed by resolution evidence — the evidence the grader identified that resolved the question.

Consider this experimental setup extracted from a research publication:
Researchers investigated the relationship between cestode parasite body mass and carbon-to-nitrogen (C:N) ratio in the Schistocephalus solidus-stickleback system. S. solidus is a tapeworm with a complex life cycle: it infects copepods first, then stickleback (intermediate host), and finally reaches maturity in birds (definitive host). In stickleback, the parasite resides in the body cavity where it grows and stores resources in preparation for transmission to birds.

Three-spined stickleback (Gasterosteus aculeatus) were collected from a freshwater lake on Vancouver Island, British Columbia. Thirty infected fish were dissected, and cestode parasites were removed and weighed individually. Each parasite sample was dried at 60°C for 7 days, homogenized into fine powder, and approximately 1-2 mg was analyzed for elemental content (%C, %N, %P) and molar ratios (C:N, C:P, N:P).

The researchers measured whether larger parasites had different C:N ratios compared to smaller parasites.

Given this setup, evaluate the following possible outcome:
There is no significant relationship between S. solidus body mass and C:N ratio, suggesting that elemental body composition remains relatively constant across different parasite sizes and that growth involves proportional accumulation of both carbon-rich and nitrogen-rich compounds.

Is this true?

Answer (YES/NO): NO